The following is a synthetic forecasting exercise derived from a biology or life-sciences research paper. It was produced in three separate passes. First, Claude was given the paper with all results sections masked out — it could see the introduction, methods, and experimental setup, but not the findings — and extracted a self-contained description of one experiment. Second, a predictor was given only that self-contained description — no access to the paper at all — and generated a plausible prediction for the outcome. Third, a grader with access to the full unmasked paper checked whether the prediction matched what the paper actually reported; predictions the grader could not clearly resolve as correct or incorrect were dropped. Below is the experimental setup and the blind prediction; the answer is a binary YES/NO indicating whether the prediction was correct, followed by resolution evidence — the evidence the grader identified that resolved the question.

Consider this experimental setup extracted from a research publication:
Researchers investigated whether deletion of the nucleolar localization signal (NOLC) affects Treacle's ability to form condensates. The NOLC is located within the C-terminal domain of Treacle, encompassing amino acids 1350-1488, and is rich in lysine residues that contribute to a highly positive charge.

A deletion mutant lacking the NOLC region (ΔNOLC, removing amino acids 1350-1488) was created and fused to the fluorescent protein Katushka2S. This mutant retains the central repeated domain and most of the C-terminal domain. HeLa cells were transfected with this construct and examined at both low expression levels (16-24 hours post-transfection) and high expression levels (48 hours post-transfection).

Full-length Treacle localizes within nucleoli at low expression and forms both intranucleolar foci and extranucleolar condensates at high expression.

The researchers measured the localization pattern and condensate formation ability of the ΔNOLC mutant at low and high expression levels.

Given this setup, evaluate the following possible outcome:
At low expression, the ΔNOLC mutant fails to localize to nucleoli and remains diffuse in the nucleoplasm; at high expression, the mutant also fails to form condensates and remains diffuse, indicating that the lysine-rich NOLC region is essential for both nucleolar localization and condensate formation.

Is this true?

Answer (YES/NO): NO